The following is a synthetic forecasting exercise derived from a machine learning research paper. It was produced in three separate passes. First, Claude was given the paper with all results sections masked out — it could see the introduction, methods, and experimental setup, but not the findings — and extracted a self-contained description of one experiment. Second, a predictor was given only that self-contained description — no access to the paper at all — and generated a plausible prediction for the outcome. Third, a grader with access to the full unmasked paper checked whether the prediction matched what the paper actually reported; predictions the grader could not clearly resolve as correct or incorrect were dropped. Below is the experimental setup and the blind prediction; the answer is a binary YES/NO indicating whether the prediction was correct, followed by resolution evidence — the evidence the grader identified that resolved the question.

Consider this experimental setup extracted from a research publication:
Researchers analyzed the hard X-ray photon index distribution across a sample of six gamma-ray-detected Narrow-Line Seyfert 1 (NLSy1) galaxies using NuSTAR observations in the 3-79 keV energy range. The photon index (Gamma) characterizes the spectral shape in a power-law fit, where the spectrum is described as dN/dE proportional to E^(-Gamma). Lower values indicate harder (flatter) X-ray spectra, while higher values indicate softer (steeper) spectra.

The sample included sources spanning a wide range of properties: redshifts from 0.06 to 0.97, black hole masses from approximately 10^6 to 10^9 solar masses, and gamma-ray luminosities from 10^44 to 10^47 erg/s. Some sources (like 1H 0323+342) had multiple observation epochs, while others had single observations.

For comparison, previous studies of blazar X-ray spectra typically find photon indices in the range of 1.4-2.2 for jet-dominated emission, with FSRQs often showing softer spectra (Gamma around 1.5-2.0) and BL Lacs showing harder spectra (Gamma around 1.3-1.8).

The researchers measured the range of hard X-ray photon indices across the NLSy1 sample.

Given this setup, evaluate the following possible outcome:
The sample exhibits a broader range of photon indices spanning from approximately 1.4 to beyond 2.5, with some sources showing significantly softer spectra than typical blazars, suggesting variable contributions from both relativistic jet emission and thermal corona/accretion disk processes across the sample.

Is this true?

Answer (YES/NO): NO